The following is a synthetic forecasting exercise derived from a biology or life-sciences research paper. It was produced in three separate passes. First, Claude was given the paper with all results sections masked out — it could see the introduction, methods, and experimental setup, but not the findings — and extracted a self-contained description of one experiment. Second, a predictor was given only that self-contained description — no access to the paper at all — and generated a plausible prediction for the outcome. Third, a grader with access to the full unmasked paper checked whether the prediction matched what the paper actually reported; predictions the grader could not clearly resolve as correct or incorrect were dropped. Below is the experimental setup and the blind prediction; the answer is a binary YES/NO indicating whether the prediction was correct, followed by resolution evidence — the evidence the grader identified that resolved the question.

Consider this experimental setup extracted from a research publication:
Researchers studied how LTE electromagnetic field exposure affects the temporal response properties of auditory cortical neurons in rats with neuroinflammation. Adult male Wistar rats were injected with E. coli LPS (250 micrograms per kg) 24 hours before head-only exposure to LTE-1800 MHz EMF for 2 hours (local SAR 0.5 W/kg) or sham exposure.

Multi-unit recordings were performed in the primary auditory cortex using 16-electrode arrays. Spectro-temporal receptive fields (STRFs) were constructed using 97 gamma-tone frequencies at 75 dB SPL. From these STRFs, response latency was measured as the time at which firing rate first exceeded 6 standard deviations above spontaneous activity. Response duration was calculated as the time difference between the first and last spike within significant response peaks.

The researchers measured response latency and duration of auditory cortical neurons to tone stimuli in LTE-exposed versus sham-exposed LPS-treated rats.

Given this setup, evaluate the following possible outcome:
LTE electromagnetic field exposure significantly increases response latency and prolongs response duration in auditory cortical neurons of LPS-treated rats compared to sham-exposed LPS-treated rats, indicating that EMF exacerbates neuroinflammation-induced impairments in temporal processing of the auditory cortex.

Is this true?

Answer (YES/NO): NO